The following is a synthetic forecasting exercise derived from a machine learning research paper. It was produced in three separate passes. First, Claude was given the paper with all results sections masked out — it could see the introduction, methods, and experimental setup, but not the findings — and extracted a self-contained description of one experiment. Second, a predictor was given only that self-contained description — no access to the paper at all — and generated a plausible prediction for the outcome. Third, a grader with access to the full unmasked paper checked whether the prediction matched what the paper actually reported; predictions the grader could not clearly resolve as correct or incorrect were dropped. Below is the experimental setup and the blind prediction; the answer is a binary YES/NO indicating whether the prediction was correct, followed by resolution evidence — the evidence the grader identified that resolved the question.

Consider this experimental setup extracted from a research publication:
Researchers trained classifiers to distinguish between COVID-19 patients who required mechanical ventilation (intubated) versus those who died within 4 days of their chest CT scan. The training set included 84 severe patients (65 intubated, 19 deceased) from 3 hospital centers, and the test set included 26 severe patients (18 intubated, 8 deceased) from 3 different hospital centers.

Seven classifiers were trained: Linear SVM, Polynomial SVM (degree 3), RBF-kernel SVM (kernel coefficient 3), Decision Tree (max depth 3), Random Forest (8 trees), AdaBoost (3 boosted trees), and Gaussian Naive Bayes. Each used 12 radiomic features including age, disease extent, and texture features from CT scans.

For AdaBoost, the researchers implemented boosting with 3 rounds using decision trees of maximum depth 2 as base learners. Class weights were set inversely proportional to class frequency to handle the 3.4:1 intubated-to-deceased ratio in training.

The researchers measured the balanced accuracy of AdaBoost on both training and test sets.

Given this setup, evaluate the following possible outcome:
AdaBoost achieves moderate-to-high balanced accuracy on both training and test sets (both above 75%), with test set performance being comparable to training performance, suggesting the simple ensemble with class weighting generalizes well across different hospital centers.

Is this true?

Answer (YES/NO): NO